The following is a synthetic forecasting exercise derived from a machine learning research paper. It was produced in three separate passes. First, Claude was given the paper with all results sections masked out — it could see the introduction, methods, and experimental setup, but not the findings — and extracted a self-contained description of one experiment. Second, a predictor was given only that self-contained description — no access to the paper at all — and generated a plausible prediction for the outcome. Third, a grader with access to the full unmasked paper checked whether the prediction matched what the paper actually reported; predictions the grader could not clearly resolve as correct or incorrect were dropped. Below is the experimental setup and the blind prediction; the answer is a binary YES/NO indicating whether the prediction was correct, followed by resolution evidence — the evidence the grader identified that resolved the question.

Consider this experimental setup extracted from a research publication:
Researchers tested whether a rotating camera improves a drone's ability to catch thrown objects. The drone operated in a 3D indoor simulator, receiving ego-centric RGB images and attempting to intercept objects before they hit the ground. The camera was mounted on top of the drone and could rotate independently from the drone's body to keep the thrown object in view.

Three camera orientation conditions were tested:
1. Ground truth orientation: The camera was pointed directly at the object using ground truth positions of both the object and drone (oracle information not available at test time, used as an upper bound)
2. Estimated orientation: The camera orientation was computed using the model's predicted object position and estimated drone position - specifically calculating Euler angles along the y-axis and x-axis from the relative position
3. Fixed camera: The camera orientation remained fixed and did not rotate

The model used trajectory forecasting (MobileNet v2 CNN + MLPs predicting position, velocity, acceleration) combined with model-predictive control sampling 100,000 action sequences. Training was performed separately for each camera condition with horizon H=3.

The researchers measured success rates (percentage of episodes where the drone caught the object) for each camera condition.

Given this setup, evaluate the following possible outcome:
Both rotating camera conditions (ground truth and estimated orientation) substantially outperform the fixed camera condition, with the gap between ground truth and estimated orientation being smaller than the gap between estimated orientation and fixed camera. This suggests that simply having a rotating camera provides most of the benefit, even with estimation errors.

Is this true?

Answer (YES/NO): NO